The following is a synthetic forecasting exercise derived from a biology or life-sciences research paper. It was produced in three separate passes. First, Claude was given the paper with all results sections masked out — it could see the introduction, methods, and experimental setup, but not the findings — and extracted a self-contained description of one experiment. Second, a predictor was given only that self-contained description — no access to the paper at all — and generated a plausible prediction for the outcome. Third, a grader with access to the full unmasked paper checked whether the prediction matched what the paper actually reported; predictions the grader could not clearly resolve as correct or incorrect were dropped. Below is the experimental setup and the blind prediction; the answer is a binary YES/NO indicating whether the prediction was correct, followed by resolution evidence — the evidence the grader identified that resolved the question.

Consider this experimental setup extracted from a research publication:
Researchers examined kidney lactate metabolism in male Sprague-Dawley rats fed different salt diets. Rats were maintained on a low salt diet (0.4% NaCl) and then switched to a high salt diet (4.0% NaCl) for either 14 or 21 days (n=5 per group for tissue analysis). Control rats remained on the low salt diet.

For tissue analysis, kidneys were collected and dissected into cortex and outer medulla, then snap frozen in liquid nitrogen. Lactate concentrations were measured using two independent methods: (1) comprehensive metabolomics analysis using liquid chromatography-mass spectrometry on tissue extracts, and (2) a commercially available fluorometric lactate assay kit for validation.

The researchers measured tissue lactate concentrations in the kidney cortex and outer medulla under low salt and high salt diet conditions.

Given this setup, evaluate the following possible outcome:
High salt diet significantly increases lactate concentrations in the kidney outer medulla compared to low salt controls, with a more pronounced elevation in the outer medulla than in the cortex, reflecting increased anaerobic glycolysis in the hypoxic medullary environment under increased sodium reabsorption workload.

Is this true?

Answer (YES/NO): NO